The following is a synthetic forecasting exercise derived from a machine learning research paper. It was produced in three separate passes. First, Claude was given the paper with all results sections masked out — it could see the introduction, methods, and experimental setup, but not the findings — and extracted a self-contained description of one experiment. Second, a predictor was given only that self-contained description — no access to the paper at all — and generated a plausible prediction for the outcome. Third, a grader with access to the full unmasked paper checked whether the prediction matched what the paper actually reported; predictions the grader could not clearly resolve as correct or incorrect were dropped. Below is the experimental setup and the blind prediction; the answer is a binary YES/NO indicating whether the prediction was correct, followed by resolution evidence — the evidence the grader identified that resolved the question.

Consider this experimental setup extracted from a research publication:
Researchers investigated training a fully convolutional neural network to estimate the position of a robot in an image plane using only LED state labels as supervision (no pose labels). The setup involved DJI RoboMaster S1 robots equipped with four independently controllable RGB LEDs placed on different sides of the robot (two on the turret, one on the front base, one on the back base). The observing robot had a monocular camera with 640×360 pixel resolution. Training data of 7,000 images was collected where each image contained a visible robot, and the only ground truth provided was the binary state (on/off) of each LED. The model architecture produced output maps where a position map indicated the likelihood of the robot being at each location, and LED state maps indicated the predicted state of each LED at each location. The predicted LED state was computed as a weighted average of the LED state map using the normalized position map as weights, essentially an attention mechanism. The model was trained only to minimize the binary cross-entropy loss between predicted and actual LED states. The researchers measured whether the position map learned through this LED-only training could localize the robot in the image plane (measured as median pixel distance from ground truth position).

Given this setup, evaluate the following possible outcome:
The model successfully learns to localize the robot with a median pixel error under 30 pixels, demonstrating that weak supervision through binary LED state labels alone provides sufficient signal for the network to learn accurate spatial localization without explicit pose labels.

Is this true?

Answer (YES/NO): NO